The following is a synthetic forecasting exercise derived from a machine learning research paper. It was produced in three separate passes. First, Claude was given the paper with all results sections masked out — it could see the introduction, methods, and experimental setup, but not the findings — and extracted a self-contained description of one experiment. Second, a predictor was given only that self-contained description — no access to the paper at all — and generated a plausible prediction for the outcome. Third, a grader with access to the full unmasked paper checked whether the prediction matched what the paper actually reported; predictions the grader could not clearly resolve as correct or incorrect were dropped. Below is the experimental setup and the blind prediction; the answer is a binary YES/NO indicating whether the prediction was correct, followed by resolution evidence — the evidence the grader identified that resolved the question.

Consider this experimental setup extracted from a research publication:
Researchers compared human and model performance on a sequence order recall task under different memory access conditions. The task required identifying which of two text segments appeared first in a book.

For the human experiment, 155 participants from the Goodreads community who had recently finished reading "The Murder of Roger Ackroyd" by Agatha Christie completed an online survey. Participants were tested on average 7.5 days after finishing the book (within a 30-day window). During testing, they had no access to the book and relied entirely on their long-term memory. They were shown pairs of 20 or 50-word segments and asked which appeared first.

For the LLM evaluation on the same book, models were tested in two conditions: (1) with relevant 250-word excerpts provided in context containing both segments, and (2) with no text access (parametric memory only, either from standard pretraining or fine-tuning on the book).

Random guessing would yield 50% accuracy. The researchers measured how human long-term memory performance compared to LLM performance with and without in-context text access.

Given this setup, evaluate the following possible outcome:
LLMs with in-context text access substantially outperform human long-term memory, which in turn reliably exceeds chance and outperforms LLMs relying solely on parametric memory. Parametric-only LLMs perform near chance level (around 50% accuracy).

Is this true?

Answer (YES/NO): YES